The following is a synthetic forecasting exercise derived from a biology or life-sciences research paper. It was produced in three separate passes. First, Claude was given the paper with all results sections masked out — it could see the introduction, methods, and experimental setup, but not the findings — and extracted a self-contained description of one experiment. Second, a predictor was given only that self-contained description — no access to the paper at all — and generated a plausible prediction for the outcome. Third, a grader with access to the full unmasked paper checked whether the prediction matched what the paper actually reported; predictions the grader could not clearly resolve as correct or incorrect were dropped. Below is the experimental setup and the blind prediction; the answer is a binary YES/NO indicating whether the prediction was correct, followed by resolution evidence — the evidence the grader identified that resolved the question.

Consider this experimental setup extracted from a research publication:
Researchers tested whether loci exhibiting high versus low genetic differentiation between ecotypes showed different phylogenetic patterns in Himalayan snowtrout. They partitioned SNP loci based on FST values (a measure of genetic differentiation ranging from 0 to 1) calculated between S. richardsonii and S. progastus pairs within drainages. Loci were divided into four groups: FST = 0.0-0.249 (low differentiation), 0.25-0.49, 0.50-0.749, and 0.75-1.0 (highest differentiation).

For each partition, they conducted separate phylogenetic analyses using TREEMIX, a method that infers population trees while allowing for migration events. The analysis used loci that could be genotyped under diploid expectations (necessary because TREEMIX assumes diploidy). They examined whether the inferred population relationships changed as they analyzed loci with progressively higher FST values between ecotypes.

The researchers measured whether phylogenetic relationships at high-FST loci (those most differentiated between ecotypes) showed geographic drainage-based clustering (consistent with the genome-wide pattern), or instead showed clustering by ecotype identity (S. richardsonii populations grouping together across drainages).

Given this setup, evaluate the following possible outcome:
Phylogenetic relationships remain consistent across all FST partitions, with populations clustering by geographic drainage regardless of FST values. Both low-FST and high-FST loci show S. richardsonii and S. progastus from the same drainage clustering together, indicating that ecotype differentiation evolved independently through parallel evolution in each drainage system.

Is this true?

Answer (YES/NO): NO